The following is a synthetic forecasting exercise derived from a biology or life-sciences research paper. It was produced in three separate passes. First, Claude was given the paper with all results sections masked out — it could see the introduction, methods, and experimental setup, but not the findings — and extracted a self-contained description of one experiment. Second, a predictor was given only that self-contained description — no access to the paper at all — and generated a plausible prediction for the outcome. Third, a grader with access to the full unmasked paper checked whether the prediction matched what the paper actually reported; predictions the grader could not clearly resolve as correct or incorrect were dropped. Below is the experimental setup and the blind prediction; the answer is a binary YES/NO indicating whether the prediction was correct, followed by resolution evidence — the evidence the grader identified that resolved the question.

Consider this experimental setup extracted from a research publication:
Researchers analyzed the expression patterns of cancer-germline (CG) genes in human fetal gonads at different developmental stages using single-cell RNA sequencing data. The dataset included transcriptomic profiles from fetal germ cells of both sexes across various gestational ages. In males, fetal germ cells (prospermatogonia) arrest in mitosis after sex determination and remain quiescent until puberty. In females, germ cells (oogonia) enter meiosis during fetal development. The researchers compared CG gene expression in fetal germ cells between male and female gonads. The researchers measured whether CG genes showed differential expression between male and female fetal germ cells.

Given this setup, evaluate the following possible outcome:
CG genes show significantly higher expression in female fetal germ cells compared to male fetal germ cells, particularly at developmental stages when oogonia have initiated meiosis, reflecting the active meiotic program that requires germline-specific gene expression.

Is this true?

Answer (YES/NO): NO